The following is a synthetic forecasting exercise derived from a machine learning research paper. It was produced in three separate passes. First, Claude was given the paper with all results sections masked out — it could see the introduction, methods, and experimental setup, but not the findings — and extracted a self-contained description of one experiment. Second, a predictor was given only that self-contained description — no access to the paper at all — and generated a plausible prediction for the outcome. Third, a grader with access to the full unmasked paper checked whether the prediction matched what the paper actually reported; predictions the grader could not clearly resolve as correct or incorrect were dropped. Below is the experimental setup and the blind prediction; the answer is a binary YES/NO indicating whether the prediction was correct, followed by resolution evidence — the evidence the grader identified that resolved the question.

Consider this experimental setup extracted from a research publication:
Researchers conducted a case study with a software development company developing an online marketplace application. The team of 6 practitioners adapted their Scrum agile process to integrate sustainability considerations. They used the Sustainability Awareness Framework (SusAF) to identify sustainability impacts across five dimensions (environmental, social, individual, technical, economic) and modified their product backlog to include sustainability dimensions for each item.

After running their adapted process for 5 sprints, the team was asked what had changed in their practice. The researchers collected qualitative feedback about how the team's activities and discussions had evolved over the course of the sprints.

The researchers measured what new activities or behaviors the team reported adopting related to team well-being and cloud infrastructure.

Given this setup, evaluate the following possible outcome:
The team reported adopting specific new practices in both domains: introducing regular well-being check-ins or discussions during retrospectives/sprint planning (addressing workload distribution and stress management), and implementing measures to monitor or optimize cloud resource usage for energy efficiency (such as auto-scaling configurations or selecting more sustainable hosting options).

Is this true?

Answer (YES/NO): NO